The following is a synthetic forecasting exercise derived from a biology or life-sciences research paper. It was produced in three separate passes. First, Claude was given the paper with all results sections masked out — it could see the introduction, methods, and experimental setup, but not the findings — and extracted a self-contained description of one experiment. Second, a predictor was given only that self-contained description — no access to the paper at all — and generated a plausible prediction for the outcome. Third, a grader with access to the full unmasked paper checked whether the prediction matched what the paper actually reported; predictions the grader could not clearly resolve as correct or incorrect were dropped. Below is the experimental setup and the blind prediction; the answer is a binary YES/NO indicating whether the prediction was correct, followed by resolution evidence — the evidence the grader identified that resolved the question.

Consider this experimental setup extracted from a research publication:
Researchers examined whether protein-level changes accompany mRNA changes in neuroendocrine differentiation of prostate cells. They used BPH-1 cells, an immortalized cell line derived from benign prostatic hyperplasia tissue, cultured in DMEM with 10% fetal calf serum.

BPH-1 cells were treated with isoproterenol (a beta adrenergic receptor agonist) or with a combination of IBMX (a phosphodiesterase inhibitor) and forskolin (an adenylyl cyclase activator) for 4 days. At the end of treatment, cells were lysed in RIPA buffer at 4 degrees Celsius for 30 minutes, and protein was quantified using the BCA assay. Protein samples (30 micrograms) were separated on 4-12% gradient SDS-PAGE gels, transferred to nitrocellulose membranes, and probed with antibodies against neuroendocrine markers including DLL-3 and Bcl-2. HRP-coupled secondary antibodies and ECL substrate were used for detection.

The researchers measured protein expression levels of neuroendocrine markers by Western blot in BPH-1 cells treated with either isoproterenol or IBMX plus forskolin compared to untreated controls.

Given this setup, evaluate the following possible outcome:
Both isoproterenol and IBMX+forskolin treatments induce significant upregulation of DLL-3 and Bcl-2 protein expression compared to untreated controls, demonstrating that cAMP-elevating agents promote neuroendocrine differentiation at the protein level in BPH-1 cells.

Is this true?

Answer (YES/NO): NO